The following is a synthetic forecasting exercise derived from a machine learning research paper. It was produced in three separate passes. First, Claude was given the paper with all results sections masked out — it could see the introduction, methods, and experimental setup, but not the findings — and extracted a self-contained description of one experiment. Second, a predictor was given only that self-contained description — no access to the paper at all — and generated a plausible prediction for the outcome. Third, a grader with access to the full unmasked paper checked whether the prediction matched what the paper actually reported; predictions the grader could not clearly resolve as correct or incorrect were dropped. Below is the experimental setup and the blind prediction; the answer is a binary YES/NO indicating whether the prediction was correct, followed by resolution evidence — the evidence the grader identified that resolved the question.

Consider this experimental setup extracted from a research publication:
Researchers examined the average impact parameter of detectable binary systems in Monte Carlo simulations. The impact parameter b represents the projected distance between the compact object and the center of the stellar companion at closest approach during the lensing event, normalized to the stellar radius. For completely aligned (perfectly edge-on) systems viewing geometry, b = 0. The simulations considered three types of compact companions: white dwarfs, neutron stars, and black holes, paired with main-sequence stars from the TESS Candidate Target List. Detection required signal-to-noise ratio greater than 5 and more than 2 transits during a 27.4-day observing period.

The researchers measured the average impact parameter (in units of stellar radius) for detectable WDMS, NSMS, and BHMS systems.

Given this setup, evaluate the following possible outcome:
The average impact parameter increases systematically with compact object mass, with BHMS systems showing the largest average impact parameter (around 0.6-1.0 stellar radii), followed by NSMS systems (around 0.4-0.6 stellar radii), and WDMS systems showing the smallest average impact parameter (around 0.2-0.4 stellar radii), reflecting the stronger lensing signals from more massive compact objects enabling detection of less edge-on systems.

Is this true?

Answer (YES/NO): NO